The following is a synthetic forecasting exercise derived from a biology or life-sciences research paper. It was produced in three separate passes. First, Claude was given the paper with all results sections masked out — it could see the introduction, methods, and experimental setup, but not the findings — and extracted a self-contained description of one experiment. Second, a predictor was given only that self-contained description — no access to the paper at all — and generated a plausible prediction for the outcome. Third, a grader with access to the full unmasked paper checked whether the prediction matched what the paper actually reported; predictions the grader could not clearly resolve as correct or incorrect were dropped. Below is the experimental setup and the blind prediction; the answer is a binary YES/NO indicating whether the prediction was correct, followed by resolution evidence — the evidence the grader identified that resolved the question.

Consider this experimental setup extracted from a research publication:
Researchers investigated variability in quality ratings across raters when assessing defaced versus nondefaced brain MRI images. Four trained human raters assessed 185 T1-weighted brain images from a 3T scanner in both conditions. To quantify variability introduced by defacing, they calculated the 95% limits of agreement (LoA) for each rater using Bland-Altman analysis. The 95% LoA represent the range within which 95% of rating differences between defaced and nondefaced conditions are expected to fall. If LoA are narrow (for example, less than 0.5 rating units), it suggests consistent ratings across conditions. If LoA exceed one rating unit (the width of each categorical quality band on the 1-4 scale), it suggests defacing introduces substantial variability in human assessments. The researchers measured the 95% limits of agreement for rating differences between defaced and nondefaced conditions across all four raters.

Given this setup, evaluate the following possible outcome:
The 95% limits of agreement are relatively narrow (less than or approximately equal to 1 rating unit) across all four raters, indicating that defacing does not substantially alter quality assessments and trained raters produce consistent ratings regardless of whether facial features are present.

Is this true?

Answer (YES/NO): NO